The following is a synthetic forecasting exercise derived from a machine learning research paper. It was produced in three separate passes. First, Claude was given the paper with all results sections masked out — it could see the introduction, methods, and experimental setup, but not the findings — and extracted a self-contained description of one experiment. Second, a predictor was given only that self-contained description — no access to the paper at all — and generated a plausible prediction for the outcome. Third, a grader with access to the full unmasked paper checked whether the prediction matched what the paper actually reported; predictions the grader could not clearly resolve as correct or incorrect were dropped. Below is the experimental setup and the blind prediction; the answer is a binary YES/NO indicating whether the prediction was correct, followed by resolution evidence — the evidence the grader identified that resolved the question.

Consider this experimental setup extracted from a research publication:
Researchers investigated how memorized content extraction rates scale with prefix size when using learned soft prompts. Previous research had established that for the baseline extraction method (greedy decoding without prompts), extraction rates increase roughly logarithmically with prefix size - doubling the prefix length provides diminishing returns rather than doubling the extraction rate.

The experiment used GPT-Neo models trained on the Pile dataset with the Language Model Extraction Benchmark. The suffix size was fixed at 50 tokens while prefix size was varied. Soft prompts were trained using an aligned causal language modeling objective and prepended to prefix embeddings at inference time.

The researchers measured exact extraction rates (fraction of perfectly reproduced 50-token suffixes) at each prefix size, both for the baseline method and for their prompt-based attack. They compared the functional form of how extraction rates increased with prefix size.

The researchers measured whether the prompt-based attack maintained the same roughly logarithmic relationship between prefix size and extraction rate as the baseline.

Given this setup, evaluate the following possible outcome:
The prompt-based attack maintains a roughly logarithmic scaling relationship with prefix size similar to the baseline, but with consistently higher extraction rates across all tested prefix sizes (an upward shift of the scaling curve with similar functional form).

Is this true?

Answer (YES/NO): NO